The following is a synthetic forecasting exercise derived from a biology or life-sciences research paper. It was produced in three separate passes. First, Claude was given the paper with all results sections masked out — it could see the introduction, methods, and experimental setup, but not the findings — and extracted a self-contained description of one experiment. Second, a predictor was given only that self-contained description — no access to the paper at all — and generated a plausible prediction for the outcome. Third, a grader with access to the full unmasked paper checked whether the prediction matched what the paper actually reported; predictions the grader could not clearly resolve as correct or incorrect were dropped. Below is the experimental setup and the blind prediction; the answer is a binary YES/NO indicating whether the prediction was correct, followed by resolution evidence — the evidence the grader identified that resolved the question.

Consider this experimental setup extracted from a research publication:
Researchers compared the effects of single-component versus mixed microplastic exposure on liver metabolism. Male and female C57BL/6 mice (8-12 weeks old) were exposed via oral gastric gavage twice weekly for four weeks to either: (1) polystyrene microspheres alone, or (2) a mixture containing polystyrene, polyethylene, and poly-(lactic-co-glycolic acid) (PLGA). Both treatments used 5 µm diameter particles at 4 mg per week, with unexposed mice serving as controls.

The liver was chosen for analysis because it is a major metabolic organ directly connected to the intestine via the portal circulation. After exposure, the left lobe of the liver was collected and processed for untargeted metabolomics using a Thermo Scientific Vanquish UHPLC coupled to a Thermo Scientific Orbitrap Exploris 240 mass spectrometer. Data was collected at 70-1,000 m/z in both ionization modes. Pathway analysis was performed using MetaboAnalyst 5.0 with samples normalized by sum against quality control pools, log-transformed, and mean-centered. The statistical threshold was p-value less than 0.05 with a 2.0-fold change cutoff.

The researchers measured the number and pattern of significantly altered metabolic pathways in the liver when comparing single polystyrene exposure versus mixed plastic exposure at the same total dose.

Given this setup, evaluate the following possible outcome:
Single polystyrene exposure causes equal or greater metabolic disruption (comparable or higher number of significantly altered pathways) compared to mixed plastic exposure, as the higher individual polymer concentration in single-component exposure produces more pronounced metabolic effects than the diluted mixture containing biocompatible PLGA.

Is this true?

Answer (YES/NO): NO